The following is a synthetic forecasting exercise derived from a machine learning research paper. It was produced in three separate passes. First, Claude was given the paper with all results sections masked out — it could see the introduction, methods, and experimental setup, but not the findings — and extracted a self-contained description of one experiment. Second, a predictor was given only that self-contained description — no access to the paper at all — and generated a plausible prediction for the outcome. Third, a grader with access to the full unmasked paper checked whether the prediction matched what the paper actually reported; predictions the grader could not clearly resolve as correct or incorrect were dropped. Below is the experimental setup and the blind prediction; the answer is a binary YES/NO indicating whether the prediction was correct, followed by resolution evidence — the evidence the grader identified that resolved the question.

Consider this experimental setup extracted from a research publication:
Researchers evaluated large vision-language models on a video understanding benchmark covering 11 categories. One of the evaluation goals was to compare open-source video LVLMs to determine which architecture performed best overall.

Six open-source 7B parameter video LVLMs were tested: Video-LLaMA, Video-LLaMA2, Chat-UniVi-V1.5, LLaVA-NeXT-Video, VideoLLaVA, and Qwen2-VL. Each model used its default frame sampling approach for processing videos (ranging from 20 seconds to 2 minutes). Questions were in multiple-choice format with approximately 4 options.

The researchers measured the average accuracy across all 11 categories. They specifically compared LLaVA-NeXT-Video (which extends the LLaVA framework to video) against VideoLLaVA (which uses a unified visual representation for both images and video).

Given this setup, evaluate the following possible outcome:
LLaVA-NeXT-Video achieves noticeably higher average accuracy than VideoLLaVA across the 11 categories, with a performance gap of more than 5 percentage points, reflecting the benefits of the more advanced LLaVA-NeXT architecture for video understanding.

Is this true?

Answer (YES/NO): YES